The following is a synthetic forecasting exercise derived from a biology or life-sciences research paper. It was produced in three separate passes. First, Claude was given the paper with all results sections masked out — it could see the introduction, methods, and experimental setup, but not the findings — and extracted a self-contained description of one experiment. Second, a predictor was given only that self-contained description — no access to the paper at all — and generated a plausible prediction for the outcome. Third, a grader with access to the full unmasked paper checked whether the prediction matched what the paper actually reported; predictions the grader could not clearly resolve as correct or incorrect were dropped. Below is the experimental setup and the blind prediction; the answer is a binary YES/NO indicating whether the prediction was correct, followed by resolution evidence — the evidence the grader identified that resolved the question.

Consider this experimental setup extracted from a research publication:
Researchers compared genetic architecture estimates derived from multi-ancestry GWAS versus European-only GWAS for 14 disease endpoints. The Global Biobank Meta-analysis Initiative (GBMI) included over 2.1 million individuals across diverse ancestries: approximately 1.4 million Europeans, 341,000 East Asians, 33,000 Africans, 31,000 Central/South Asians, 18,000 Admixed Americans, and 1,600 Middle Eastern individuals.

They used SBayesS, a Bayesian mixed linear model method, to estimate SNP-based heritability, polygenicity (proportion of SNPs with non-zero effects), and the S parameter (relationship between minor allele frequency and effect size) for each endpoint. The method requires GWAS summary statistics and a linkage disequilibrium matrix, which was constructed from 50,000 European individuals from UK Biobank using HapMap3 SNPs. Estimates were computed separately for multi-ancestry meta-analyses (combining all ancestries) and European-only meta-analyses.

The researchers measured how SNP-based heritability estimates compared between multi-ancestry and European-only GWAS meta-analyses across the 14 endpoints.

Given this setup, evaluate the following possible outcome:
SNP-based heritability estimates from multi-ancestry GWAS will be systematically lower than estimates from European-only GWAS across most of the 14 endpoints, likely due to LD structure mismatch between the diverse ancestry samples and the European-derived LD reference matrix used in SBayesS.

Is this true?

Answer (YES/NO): NO